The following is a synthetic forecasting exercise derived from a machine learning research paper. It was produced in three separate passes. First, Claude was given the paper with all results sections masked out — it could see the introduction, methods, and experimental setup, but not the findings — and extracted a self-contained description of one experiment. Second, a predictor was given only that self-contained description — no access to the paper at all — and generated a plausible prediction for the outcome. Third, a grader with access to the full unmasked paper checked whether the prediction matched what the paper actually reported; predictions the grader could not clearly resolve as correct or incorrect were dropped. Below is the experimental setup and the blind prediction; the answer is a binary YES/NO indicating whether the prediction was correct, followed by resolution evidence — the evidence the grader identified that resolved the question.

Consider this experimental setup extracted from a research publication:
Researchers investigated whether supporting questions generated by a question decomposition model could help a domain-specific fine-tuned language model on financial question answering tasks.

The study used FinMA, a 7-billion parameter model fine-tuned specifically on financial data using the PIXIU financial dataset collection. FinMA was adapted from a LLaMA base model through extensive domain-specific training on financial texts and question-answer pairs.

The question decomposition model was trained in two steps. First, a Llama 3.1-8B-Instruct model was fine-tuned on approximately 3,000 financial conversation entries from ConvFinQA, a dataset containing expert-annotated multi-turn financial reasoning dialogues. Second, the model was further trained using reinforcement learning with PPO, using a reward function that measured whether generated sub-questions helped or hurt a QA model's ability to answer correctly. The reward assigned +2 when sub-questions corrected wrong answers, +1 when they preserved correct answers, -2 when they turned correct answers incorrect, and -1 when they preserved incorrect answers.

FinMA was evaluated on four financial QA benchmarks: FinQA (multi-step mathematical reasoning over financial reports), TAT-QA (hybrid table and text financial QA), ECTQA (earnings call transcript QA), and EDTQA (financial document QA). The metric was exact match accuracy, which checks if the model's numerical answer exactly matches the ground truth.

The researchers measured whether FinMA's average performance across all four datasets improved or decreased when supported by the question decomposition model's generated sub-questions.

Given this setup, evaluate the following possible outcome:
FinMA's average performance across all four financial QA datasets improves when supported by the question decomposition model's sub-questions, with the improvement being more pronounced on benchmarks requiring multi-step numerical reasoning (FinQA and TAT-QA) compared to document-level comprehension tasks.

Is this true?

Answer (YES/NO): NO